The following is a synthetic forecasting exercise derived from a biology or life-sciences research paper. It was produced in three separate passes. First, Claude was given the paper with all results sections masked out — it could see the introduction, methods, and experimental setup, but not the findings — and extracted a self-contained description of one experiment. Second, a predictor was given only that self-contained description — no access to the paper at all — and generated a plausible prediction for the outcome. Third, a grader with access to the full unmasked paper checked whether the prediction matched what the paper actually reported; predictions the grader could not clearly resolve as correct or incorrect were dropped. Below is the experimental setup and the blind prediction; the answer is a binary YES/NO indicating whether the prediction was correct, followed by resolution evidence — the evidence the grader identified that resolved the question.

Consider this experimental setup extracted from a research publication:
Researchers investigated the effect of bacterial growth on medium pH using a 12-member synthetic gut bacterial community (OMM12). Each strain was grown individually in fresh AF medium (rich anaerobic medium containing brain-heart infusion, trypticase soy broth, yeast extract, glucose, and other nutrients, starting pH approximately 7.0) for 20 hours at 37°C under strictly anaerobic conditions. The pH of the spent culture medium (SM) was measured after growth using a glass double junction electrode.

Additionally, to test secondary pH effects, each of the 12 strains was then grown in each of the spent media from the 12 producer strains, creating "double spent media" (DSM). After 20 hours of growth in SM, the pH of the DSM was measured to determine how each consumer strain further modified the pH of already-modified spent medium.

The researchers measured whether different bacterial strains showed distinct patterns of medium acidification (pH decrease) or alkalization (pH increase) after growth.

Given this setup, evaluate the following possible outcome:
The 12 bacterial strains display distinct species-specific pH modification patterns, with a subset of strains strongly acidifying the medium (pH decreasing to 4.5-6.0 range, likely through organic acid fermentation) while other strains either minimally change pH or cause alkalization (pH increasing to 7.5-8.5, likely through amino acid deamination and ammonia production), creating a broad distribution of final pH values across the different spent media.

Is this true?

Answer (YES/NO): NO